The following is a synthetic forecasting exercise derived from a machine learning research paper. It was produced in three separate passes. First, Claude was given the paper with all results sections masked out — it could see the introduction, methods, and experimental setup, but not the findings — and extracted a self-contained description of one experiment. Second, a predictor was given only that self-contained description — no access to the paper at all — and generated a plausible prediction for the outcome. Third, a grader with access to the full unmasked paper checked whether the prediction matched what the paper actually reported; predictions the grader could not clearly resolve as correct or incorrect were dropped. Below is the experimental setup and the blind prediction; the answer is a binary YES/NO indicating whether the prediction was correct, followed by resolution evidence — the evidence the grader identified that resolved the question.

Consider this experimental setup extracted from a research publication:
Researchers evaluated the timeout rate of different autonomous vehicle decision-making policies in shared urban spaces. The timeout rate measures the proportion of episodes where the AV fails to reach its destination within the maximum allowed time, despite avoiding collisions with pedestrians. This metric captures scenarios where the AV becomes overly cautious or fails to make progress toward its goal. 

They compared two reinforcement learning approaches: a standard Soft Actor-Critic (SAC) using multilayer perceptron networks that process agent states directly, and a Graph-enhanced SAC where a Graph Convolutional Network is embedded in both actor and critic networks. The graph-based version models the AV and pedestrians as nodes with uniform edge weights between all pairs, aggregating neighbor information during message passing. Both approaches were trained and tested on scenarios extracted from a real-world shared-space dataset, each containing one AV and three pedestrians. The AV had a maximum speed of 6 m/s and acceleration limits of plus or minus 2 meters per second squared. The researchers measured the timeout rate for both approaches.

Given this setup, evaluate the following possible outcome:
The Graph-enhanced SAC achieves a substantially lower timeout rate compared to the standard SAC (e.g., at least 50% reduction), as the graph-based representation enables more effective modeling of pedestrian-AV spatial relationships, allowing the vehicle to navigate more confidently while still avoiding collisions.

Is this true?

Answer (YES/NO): NO